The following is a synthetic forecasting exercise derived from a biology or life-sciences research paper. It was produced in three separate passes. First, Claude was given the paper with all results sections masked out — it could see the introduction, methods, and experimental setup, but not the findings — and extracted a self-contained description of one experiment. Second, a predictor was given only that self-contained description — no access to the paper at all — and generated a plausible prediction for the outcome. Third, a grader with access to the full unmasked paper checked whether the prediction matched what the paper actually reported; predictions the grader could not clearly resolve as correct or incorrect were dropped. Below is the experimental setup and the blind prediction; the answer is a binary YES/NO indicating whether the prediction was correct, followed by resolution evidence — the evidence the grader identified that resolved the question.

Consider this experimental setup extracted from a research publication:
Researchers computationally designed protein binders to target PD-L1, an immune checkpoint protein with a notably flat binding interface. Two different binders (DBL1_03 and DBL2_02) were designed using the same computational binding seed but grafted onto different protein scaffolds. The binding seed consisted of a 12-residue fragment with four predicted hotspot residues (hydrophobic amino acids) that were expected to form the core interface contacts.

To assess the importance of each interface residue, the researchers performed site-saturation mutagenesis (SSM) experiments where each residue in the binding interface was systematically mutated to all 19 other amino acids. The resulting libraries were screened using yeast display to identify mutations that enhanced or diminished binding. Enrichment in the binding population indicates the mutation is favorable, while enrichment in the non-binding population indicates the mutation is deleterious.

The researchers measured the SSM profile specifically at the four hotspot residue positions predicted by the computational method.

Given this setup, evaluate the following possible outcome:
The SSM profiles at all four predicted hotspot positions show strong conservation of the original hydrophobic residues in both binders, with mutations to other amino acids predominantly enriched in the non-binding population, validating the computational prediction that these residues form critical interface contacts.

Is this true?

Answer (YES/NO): YES